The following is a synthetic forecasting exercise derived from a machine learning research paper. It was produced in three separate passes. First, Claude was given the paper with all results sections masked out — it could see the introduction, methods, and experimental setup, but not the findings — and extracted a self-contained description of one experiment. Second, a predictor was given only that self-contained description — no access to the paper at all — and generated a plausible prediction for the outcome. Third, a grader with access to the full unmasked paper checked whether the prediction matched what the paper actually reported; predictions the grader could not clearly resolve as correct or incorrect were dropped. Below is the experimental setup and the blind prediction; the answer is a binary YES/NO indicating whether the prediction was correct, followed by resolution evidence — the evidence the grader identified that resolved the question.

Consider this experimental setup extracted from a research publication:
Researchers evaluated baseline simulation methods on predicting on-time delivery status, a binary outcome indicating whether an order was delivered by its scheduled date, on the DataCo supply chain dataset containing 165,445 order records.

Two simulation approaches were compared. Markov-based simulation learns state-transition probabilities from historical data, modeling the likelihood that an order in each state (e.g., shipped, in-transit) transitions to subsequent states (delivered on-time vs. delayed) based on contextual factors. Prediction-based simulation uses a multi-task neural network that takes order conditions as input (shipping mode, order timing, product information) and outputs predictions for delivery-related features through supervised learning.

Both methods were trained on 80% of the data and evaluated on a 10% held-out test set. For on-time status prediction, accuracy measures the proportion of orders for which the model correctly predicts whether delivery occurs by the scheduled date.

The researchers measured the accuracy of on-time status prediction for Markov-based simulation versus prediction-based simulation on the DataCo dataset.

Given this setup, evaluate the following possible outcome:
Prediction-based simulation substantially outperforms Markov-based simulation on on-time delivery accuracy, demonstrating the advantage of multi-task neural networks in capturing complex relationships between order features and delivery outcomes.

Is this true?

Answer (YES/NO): YES